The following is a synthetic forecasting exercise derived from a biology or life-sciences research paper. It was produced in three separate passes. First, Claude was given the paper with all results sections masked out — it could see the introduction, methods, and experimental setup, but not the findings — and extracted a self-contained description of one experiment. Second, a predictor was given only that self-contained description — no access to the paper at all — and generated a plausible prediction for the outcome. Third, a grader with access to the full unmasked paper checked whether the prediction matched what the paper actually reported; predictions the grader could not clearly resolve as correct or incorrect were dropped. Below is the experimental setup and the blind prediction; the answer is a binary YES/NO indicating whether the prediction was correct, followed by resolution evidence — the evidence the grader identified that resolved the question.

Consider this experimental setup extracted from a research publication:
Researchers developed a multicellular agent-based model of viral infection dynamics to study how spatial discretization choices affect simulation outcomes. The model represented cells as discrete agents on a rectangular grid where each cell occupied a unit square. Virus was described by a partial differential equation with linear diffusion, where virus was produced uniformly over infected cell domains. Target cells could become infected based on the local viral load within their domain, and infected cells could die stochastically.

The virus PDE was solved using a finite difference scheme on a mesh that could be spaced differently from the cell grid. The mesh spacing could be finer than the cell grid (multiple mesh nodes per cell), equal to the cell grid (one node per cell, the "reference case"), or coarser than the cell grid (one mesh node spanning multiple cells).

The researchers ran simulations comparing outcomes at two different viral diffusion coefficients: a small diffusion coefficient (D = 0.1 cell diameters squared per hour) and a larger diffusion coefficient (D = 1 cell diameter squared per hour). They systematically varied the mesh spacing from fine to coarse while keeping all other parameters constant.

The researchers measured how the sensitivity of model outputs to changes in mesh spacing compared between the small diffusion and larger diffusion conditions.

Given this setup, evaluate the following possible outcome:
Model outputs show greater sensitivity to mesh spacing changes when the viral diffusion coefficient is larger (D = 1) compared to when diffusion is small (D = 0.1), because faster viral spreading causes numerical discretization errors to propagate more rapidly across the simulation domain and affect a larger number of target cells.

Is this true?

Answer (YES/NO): NO